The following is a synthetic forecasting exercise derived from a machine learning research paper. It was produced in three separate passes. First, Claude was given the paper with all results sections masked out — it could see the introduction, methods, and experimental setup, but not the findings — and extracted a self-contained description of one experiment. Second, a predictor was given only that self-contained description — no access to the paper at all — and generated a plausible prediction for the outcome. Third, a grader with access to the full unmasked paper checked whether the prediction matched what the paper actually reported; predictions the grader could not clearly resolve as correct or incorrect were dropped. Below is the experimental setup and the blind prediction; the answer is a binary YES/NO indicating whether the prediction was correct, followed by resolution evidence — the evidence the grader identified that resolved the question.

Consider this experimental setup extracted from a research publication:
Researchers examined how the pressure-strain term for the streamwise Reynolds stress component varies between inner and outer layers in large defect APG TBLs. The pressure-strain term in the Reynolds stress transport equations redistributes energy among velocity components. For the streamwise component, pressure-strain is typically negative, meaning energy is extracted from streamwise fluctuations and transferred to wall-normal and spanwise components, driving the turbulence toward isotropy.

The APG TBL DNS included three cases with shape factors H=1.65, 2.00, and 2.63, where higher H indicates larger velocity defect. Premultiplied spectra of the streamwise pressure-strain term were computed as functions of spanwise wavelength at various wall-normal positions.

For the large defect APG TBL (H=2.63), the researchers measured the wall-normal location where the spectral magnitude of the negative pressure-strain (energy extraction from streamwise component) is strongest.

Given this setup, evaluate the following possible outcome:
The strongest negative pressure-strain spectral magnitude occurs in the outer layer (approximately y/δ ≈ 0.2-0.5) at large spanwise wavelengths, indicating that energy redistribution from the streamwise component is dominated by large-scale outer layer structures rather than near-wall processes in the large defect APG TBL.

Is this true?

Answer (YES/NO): NO